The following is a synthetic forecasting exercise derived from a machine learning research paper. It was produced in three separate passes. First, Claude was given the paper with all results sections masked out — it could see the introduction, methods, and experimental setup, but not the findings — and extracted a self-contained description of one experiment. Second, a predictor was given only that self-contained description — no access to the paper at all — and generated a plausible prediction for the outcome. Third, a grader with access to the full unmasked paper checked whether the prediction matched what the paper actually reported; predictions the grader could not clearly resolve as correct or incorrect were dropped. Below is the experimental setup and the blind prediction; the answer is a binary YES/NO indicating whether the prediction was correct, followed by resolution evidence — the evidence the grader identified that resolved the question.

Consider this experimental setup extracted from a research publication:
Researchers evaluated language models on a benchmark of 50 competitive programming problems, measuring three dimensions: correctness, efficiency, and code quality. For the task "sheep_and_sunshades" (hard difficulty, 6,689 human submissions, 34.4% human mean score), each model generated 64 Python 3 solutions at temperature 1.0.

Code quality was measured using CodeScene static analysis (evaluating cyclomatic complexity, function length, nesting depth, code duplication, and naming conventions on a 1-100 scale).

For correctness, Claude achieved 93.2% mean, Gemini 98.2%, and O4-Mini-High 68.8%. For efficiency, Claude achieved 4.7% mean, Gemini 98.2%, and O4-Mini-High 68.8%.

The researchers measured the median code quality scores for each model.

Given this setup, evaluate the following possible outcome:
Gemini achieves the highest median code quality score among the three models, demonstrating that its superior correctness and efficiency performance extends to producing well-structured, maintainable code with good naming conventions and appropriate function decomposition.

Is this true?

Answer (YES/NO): NO